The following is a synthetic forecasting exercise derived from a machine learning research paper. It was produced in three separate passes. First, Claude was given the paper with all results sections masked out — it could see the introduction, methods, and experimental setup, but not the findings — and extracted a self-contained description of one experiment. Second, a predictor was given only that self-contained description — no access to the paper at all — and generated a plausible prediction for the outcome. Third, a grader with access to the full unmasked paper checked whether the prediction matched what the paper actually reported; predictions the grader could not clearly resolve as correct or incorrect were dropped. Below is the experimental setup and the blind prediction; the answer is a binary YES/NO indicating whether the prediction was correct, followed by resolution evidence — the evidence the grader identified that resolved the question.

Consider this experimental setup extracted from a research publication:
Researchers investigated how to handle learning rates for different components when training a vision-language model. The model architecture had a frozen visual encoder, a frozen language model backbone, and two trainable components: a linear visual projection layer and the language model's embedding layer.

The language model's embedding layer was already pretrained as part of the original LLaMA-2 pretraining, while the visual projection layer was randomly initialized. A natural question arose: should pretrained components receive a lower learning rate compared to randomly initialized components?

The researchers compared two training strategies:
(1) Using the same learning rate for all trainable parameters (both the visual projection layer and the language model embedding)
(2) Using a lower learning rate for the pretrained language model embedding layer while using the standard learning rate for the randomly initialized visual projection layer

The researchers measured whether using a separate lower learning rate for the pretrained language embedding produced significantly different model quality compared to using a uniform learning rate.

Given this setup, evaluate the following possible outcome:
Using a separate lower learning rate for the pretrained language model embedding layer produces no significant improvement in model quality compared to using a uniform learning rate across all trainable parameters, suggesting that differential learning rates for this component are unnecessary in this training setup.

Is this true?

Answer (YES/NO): YES